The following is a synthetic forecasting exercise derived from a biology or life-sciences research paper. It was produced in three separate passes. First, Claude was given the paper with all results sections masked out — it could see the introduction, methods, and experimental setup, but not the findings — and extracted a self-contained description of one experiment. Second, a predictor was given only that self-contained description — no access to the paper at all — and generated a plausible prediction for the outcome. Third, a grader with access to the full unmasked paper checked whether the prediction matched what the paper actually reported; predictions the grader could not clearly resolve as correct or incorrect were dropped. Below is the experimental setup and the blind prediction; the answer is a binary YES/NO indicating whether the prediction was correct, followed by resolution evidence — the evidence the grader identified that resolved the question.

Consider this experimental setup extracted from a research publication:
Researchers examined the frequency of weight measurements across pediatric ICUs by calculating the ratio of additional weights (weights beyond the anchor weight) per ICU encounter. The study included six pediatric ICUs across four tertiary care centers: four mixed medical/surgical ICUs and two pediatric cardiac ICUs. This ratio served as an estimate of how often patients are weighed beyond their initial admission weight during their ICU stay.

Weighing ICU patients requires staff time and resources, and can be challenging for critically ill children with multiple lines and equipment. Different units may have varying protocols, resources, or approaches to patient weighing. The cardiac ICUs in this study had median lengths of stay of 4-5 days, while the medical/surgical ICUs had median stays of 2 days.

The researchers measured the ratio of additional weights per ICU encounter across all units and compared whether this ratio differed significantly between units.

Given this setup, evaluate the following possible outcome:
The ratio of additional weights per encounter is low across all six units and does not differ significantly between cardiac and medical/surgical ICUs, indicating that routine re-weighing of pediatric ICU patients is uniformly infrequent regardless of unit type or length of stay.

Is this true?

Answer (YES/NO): NO